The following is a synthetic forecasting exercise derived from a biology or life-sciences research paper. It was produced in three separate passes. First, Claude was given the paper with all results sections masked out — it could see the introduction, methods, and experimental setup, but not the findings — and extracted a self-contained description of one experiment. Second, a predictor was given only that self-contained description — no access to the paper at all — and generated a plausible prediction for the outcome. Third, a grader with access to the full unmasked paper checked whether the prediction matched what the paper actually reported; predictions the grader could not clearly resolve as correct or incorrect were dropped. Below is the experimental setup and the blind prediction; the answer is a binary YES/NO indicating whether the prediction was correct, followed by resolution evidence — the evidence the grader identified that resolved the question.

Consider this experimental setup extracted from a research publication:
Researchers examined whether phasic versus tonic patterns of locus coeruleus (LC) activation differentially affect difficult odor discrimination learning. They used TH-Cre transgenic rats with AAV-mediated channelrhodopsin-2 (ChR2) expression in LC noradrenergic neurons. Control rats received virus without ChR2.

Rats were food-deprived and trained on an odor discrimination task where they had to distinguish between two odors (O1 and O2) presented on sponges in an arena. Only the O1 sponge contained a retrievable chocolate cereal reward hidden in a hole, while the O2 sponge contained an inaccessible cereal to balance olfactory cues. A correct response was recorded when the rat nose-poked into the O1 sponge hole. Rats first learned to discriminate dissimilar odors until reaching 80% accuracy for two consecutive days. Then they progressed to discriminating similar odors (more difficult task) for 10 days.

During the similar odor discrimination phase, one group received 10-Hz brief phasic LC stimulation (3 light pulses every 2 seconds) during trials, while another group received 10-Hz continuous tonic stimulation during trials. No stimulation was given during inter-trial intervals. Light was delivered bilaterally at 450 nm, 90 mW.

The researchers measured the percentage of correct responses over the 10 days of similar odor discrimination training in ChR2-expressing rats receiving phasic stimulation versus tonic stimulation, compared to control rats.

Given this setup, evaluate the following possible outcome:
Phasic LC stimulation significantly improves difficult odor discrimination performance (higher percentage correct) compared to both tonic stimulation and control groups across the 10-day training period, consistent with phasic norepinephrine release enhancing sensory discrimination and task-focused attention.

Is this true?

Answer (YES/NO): YES